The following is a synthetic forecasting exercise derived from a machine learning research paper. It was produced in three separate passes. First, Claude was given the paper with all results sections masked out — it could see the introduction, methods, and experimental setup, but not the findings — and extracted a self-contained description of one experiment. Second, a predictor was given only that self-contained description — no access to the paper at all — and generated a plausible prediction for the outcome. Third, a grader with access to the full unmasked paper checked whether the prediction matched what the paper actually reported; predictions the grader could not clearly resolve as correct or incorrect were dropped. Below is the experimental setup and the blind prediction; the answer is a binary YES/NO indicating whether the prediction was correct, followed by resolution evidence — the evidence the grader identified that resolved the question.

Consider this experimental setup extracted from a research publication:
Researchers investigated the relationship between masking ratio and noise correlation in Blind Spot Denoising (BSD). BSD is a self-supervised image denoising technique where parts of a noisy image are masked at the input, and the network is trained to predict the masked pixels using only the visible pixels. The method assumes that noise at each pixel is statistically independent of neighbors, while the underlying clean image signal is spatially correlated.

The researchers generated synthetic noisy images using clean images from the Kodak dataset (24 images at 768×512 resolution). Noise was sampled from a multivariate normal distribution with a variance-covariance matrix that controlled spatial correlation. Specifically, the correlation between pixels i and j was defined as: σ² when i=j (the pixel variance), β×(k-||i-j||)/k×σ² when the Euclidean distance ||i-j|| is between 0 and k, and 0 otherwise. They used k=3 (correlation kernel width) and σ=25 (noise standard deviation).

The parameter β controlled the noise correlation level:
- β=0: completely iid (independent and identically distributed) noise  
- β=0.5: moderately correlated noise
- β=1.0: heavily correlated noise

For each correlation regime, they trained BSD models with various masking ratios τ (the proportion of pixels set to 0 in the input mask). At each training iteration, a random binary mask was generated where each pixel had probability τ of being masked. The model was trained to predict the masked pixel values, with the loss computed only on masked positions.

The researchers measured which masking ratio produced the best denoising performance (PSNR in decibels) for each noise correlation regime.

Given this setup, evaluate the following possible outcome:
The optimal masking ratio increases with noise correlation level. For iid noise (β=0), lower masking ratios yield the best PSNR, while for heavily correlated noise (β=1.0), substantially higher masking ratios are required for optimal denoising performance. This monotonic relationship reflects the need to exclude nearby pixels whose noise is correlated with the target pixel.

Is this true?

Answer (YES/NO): YES